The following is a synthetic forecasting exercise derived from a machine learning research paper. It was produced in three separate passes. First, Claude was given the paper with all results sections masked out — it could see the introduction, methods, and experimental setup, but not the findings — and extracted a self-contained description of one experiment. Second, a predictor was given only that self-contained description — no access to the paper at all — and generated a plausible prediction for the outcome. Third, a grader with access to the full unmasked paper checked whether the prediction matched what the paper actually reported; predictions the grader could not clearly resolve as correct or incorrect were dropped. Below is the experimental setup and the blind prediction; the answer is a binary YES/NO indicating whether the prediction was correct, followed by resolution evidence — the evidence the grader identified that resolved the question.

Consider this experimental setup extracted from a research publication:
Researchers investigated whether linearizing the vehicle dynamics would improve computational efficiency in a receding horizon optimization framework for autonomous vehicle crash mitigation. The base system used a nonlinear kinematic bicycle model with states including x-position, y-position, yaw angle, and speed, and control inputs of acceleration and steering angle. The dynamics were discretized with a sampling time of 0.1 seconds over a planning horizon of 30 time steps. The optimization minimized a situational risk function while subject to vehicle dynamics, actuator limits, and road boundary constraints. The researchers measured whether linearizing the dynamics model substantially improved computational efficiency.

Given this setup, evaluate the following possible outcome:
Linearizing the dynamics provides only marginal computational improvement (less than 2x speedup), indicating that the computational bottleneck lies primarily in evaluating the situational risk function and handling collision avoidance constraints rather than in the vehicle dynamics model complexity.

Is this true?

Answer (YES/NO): NO